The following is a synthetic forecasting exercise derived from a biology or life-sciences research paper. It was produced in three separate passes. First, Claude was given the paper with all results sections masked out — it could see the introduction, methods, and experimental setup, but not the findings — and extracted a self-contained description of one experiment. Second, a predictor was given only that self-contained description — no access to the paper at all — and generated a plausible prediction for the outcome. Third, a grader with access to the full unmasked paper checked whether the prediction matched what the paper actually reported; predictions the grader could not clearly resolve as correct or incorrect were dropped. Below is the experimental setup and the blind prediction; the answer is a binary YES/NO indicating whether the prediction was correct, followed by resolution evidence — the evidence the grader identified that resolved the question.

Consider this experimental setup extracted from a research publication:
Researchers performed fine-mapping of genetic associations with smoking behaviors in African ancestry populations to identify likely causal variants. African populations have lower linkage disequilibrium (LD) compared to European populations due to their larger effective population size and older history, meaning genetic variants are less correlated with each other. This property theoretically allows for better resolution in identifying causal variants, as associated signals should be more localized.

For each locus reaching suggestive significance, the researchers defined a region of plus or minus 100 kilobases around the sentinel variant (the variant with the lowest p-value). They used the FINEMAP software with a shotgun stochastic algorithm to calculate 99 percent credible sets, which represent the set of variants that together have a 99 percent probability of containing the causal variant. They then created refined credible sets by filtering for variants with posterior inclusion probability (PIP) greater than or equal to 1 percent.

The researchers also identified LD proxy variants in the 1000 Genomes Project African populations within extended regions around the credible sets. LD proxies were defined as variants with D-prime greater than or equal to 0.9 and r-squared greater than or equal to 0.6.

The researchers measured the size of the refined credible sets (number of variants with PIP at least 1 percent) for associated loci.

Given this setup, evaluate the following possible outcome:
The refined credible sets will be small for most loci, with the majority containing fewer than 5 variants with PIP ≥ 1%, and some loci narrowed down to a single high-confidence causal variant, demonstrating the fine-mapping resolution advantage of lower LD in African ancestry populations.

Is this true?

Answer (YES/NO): NO